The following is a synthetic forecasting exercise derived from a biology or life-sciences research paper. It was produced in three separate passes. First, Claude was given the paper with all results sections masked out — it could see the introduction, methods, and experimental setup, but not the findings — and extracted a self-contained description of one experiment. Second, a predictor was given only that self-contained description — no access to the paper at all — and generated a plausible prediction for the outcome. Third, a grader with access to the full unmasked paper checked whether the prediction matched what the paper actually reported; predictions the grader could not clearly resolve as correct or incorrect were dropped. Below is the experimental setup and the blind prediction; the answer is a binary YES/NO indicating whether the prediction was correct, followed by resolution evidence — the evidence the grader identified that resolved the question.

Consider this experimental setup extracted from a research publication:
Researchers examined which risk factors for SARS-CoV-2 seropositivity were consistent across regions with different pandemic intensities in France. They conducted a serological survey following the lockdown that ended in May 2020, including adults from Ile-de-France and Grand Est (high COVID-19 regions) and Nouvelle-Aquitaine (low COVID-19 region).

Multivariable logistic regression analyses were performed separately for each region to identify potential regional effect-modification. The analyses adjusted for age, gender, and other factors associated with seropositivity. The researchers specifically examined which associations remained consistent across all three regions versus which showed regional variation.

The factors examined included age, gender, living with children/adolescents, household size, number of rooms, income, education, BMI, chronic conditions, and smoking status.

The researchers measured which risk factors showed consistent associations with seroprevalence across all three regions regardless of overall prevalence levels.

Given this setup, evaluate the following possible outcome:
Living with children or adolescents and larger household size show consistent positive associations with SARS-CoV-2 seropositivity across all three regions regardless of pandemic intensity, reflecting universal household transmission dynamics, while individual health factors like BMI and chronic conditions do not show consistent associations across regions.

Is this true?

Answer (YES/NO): NO